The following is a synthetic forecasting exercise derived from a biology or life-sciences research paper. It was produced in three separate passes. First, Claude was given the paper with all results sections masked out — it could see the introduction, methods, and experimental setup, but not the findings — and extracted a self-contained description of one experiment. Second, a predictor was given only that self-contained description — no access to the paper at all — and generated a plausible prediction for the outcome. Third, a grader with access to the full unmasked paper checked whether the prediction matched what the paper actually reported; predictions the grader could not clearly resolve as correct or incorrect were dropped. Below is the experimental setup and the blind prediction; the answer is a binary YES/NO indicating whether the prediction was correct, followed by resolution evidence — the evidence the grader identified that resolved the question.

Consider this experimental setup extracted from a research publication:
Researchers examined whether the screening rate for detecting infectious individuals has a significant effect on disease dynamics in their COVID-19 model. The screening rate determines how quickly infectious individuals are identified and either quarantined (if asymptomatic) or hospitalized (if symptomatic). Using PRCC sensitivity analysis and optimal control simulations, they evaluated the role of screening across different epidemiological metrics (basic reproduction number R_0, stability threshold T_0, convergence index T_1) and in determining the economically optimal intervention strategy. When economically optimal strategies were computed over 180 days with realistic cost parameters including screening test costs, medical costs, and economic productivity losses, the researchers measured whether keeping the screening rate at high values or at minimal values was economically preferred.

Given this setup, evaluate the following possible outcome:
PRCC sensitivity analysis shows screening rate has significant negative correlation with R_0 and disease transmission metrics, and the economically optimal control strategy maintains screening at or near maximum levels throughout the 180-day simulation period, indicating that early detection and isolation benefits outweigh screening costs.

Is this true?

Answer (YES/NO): NO